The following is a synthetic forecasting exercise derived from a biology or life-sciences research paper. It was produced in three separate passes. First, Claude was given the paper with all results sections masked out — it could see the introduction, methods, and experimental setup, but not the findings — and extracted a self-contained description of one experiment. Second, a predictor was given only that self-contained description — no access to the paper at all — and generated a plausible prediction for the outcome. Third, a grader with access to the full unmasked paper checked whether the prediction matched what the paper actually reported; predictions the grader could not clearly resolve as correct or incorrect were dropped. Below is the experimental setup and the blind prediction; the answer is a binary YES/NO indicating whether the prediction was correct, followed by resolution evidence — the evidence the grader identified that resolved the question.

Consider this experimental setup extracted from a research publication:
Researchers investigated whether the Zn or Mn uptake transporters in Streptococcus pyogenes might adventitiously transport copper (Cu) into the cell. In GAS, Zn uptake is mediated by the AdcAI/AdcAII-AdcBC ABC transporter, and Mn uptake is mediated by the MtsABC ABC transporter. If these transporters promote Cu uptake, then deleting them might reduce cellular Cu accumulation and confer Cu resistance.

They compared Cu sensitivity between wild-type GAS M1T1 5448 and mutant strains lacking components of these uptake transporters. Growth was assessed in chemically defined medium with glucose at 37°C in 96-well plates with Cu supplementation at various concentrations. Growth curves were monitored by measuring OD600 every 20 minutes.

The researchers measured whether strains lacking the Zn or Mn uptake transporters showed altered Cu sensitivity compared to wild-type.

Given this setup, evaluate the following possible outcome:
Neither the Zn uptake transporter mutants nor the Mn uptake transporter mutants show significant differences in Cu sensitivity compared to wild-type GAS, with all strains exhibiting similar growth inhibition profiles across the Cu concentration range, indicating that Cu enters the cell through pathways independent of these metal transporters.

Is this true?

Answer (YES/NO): NO